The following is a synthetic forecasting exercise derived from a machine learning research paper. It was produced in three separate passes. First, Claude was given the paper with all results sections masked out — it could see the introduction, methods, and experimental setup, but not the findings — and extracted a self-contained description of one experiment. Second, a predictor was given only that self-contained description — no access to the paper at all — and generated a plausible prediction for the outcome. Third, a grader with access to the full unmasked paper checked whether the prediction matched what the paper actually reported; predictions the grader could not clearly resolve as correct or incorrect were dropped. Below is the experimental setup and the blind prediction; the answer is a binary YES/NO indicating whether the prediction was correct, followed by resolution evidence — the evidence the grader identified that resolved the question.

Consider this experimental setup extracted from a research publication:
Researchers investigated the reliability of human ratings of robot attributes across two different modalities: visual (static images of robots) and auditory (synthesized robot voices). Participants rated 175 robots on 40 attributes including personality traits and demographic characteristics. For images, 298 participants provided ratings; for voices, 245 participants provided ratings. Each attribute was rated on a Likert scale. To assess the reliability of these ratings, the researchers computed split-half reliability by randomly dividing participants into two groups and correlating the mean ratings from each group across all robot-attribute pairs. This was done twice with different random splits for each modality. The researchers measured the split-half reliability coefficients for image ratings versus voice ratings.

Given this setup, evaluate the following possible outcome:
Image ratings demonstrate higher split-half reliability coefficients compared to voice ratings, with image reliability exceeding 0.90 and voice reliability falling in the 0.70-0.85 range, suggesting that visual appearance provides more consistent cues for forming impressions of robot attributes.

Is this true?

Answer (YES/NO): NO